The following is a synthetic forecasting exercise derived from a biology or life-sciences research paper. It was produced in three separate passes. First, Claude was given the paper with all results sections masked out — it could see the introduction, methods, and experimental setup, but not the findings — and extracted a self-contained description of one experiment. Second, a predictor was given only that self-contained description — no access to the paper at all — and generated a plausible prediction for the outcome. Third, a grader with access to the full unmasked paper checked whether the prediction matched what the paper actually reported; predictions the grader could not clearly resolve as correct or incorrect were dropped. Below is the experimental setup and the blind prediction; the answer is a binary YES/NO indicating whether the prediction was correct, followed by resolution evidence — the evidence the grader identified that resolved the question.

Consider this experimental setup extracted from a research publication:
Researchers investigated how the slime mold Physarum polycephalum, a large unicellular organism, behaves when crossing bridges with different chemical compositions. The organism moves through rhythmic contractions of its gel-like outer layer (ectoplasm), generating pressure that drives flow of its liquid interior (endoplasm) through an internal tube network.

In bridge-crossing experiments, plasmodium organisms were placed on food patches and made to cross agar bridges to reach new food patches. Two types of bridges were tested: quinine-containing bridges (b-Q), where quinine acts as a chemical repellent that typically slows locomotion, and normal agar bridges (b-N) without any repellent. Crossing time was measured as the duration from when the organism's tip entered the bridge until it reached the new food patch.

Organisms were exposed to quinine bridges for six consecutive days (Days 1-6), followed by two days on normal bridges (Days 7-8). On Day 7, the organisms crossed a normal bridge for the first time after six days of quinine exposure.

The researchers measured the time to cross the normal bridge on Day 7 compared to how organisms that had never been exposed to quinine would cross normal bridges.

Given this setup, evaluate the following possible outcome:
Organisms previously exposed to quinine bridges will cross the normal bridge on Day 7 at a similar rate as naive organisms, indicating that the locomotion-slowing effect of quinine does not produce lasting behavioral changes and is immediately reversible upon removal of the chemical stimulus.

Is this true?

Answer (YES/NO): YES